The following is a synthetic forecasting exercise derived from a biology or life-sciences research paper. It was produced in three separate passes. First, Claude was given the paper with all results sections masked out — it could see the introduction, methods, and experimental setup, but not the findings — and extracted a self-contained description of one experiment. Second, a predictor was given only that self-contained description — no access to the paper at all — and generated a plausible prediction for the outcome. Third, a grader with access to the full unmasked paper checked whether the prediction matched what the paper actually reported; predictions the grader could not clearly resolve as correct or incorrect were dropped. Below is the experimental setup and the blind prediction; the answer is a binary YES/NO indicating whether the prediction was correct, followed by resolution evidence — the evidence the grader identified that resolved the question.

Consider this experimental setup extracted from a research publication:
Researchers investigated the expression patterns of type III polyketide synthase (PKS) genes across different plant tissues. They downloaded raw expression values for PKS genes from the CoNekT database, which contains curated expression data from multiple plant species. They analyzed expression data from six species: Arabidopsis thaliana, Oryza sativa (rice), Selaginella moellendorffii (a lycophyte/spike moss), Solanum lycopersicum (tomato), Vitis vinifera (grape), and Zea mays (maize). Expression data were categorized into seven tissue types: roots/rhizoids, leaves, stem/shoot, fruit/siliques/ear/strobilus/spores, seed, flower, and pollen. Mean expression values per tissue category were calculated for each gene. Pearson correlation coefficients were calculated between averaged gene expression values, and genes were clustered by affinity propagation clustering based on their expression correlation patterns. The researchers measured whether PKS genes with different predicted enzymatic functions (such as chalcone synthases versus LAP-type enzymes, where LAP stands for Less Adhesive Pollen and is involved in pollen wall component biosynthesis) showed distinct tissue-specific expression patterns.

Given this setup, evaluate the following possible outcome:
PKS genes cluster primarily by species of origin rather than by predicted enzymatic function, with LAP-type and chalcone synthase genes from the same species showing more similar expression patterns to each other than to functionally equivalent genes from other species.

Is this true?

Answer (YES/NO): NO